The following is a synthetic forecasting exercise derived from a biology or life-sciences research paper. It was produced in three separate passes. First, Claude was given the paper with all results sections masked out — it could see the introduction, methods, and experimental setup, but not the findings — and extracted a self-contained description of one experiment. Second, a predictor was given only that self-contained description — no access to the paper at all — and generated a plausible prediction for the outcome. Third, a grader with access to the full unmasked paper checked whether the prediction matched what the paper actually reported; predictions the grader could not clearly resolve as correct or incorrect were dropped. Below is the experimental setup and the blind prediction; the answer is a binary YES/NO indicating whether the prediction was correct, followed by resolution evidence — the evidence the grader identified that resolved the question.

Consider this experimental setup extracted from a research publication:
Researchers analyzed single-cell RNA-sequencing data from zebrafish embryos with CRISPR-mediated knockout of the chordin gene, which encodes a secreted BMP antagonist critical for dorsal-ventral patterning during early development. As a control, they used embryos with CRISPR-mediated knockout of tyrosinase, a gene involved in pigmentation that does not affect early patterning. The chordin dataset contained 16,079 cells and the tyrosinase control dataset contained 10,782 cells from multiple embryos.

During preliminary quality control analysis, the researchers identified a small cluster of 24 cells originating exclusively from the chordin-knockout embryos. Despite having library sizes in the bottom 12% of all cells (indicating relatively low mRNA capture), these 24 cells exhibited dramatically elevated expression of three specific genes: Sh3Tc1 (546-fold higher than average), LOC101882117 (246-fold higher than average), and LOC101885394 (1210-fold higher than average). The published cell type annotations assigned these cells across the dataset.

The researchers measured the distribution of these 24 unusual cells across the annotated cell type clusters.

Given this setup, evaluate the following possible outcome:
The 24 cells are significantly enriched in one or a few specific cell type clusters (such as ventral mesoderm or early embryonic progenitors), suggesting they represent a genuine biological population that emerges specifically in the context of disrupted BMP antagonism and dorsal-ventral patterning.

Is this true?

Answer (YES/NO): NO